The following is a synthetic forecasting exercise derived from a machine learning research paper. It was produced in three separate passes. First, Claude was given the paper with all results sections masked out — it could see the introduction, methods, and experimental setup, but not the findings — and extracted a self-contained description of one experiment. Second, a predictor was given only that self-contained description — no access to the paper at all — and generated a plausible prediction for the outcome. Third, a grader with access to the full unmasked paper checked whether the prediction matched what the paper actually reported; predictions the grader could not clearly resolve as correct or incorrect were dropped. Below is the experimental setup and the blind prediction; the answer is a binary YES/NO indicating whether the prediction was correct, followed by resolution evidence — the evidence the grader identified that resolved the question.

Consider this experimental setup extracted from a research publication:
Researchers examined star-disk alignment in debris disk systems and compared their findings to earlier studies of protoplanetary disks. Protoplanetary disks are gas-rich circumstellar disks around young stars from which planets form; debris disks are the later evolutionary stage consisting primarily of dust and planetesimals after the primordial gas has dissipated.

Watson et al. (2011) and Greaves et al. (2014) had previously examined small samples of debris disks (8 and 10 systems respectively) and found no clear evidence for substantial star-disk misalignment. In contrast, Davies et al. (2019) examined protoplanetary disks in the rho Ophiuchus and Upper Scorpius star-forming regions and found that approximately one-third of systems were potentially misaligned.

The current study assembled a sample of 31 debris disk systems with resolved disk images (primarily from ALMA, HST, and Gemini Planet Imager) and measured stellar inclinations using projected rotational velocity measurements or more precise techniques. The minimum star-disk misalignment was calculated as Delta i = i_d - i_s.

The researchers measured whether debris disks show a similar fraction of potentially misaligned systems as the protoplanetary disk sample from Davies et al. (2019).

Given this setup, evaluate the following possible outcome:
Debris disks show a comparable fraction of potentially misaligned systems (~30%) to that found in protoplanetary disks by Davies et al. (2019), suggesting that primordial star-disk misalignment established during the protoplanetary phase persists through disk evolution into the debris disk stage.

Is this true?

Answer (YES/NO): NO